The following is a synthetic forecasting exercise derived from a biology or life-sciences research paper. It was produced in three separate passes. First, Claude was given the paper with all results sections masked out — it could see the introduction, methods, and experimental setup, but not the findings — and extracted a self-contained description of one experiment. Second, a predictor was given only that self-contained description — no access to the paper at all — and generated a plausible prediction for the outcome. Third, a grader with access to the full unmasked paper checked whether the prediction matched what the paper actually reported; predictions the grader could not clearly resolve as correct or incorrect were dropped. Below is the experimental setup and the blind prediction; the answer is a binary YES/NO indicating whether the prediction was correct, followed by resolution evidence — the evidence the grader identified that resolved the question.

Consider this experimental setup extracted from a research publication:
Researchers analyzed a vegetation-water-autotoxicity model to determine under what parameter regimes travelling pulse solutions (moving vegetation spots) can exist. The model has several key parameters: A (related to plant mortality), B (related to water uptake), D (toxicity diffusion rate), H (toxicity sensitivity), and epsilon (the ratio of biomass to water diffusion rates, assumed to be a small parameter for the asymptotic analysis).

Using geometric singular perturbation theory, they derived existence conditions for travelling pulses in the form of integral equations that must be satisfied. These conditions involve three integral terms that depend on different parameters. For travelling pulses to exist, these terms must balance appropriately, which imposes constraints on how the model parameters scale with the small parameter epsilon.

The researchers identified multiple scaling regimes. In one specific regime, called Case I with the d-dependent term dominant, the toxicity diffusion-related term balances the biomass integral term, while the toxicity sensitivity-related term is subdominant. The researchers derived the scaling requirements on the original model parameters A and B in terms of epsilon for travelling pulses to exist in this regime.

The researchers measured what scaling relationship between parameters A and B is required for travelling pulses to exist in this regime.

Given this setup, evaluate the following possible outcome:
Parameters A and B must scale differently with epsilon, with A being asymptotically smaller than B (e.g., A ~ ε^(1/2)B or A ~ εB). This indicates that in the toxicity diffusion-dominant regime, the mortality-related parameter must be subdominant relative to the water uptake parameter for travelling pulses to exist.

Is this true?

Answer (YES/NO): NO